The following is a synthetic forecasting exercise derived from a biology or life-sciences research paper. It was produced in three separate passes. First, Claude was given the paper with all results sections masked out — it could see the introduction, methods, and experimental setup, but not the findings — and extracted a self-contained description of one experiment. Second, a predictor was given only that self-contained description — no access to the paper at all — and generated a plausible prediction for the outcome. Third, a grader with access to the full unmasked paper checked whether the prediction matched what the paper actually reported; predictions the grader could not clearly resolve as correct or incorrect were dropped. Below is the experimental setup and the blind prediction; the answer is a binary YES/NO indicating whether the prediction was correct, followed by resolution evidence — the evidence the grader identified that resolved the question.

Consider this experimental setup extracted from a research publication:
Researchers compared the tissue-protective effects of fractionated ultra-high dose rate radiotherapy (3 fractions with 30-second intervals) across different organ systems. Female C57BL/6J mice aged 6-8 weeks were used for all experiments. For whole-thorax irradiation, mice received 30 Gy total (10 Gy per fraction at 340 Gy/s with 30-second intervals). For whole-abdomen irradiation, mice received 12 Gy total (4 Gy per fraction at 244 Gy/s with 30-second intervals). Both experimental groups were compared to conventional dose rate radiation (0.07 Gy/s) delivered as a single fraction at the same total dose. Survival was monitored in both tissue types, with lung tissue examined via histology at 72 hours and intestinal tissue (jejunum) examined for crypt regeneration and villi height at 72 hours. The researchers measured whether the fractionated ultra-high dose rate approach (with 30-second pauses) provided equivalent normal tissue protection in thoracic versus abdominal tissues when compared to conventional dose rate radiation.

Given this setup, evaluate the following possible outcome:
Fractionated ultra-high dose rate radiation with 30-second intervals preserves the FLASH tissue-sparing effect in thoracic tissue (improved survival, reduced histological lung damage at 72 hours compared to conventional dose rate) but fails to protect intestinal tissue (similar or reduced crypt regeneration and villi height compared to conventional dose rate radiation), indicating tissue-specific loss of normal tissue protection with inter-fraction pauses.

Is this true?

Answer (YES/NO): YES